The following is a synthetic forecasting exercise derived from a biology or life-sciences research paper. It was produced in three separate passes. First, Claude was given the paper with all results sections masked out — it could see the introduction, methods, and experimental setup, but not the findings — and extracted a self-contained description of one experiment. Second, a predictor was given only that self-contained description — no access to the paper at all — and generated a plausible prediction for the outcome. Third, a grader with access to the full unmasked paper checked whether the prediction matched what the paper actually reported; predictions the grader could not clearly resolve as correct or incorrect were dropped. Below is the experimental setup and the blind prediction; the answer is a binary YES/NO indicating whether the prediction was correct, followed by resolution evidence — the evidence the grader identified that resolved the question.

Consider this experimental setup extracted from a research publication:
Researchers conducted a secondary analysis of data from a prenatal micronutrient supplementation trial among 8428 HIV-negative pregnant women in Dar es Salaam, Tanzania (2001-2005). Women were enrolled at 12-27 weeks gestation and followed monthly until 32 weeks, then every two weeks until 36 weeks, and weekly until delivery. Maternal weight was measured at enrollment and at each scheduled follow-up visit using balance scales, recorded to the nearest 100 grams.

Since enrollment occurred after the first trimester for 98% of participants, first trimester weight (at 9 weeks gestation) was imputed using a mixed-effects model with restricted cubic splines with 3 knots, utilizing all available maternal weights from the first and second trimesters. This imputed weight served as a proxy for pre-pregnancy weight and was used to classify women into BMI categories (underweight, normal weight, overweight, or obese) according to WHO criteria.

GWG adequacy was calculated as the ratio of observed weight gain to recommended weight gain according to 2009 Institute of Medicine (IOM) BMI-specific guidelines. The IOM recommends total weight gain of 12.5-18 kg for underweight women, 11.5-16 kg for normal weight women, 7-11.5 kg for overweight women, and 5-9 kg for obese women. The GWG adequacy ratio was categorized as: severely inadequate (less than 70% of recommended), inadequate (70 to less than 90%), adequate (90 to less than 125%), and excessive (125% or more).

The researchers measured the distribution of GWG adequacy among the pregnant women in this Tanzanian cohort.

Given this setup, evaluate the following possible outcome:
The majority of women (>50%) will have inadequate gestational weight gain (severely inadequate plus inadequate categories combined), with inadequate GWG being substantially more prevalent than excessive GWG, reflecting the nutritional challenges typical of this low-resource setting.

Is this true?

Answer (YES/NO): YES